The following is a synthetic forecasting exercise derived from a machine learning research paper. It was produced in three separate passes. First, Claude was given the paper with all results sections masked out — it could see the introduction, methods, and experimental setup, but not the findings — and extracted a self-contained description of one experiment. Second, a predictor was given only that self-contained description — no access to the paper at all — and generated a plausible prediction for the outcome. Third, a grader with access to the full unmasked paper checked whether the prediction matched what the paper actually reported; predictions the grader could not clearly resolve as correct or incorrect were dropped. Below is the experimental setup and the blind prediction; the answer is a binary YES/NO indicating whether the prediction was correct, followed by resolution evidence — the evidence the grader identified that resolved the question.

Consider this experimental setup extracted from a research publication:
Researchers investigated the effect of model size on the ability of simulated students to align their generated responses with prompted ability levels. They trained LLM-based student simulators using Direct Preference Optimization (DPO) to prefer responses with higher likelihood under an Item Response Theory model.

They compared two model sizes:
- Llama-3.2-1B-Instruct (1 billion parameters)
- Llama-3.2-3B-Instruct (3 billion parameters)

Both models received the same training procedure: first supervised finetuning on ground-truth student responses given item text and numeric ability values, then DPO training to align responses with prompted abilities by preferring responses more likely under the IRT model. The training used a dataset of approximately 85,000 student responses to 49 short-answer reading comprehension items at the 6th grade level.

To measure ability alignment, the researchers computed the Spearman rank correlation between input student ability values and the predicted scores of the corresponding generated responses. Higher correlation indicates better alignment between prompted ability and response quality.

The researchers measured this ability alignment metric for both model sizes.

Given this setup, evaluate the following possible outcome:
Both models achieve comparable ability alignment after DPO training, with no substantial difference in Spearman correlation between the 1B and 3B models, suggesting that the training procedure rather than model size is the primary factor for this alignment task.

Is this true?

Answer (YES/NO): YES